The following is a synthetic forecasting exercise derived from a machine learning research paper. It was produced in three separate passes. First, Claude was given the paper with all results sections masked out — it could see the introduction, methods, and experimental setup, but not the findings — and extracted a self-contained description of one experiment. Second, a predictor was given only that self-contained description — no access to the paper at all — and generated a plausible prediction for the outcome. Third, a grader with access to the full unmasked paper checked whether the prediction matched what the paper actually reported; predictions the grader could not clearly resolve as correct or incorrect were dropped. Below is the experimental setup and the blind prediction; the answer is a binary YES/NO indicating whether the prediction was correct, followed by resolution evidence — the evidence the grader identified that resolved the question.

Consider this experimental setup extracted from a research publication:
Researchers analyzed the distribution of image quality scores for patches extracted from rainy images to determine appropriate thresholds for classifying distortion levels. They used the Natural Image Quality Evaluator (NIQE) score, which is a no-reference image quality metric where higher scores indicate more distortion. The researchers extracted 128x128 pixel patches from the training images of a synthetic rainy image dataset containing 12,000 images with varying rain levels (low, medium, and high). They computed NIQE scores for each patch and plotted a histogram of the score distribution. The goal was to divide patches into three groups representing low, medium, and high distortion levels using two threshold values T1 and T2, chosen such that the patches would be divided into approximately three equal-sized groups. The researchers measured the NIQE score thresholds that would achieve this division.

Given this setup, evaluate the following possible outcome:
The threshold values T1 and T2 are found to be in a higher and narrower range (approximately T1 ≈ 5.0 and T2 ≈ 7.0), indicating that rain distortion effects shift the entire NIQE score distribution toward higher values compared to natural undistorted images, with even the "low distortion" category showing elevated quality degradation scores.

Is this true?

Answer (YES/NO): NO